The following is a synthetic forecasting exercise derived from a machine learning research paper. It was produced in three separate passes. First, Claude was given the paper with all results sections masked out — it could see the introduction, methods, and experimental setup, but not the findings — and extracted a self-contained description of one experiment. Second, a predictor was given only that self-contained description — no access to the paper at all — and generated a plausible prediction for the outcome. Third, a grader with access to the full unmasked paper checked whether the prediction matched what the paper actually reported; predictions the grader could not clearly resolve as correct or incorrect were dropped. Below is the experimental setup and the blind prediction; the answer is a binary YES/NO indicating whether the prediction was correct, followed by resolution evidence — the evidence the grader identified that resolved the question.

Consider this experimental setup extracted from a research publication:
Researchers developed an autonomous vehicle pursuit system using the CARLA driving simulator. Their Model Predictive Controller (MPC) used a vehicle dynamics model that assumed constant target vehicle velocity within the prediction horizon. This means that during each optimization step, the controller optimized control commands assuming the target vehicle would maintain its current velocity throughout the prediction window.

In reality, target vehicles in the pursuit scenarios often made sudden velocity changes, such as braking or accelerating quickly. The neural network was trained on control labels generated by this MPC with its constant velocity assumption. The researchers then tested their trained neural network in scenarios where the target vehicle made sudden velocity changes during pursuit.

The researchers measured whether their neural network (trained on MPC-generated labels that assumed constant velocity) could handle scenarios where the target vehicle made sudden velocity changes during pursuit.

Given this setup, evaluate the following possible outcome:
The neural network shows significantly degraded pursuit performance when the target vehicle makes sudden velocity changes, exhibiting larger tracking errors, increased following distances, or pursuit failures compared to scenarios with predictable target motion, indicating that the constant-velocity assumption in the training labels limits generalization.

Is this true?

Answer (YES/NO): NO